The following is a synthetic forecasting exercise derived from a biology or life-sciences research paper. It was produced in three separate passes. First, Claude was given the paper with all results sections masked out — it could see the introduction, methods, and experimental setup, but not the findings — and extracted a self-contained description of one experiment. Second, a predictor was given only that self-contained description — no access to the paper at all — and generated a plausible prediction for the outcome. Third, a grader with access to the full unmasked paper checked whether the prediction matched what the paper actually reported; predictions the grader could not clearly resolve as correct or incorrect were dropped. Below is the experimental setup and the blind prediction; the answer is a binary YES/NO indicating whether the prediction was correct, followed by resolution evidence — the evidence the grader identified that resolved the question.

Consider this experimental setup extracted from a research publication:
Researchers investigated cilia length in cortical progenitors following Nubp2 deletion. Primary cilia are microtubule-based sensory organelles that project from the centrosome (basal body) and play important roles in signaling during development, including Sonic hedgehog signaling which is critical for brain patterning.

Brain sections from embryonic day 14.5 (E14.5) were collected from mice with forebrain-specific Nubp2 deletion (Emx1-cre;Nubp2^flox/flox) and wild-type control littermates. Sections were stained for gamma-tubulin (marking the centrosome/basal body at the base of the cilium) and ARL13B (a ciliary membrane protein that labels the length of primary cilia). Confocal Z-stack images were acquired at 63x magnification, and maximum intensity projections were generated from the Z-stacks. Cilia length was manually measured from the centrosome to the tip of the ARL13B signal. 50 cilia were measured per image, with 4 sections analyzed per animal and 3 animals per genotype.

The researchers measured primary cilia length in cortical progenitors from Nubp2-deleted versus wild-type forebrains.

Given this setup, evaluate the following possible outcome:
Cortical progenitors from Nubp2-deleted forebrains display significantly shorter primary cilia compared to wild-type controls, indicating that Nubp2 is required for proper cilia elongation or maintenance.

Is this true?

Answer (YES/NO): YES